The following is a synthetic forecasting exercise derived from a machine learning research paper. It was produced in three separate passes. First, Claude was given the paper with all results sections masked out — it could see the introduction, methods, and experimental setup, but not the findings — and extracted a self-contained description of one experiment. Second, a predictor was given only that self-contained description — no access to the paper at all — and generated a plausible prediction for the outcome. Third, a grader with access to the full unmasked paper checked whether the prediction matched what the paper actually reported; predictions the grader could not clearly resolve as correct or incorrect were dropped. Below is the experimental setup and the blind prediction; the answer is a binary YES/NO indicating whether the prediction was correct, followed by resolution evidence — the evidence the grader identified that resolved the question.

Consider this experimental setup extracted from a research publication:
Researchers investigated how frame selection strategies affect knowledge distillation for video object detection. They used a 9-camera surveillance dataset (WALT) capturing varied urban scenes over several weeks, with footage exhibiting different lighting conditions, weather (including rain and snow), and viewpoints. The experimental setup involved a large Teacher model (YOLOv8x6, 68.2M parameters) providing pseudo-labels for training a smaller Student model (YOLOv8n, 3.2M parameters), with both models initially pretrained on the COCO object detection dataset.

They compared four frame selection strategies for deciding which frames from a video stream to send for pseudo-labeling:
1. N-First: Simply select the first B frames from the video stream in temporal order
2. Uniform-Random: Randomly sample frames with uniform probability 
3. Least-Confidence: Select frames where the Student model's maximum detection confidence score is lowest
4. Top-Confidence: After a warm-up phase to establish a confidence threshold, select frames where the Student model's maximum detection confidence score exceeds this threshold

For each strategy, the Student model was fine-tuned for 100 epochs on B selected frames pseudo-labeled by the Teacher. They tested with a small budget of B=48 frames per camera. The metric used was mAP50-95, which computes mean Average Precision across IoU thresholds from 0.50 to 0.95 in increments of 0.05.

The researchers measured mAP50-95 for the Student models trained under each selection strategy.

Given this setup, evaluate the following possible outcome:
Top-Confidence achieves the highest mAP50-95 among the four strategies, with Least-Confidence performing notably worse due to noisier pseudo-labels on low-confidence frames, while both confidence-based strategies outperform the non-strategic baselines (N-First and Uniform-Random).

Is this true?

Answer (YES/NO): NO